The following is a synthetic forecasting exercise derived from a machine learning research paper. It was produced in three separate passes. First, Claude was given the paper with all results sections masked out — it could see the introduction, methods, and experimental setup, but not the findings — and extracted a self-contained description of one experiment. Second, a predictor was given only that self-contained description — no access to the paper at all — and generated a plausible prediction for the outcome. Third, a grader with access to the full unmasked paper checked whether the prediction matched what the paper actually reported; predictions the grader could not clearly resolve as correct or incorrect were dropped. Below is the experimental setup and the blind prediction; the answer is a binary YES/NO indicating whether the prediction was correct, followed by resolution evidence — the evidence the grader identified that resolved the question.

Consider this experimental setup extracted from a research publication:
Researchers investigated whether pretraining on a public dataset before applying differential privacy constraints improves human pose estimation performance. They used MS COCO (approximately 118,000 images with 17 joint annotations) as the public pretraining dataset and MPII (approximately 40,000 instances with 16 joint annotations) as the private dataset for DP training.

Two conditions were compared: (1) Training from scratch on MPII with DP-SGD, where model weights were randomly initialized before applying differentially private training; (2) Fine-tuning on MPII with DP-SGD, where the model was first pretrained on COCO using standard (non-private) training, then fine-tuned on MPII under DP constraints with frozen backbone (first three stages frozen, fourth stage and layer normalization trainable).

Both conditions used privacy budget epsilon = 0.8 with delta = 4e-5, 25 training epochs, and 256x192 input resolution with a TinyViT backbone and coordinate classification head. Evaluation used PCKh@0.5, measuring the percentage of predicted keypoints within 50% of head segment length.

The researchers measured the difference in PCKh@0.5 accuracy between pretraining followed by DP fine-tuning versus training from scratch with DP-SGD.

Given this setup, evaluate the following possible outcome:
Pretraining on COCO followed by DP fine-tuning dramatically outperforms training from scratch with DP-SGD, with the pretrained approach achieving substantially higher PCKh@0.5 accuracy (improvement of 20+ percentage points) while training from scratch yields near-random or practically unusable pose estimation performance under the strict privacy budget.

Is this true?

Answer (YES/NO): YES